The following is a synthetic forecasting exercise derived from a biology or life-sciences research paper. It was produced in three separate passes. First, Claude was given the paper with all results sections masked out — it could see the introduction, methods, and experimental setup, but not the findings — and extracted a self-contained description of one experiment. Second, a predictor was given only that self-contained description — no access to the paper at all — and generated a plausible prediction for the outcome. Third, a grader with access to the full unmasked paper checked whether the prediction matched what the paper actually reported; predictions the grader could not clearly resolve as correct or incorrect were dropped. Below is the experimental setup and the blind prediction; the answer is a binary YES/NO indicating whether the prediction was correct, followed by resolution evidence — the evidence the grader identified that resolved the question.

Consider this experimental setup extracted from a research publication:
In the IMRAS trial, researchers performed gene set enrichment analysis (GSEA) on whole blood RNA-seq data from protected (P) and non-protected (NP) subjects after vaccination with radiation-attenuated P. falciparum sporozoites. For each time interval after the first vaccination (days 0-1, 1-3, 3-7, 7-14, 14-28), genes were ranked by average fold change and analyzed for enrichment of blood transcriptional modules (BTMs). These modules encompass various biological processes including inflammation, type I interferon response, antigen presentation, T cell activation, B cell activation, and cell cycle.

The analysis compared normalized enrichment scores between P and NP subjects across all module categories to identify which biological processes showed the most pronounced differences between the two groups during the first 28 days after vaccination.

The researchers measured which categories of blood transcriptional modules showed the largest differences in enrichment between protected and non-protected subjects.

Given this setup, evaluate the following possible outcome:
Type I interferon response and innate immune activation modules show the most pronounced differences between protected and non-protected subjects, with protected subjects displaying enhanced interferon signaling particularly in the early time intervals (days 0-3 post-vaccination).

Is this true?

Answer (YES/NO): NO